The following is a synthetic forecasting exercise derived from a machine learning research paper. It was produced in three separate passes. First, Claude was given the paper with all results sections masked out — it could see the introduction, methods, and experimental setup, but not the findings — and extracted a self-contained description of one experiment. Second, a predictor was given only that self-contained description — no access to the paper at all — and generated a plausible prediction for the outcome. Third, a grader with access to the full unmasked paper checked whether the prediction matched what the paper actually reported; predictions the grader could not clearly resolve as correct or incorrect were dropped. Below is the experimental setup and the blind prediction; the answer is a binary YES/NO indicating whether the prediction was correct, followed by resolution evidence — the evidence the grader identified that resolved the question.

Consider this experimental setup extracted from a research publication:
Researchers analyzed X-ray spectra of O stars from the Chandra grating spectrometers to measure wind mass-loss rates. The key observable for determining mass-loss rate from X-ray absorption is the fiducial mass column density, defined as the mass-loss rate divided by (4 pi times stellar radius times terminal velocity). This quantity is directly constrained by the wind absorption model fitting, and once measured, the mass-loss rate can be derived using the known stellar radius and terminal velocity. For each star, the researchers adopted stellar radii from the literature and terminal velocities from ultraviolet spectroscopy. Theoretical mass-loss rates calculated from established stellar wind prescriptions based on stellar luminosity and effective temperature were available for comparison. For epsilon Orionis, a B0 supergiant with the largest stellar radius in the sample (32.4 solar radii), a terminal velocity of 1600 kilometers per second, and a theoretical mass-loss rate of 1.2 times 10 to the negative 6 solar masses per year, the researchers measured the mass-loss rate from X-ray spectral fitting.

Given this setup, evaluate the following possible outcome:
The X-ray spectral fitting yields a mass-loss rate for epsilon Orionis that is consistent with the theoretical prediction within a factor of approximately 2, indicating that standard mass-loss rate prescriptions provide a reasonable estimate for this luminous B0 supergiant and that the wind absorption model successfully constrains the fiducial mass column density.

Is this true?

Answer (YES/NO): NO